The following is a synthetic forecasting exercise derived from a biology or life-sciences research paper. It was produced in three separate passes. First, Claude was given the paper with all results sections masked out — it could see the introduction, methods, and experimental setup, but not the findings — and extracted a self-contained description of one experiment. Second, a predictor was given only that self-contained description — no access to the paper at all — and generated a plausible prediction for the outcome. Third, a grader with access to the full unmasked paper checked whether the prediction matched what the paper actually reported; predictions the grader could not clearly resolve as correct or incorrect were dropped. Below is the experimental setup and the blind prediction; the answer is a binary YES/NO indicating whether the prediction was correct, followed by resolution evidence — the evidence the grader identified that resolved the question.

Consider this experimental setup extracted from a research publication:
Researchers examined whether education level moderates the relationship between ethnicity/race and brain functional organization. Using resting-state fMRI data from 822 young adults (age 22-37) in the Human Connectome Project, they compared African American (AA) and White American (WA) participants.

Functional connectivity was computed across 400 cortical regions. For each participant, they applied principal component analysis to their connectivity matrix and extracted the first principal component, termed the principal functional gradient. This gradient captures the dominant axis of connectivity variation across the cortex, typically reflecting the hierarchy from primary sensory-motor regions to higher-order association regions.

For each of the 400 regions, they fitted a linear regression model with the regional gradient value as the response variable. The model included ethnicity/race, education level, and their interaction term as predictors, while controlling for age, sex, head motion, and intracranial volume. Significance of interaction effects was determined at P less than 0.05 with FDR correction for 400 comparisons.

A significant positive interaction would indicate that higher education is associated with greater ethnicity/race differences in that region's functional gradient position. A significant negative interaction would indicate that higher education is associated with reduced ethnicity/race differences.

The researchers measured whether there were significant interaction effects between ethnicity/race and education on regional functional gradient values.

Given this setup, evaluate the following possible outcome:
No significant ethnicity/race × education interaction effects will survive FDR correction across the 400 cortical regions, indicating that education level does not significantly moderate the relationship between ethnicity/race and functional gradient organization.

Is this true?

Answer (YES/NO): NO